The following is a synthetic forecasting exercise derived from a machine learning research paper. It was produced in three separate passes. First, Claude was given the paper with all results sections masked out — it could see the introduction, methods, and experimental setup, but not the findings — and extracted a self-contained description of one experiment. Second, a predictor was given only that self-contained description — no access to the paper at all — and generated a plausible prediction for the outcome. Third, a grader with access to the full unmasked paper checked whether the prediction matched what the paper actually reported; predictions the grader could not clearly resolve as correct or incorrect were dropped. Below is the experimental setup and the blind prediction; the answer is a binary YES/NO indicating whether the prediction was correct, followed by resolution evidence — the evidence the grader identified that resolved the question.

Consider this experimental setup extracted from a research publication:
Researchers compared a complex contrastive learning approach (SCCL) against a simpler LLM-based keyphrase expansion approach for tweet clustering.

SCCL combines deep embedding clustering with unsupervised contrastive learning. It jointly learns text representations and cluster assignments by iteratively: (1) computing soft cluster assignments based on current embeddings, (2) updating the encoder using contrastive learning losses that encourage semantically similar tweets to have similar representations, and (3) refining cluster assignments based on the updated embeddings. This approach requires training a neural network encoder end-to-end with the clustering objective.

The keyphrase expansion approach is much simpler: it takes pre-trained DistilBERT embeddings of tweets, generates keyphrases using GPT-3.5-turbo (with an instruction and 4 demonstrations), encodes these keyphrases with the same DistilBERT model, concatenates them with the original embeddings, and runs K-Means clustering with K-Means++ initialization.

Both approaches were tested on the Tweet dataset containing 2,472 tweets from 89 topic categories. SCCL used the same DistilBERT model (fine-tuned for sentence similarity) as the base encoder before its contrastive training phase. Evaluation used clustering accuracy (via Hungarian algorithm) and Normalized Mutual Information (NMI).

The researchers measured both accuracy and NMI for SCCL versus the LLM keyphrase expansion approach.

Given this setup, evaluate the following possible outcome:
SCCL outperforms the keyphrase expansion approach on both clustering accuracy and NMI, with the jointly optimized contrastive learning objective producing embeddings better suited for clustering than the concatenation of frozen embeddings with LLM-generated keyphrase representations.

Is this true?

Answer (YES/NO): YES